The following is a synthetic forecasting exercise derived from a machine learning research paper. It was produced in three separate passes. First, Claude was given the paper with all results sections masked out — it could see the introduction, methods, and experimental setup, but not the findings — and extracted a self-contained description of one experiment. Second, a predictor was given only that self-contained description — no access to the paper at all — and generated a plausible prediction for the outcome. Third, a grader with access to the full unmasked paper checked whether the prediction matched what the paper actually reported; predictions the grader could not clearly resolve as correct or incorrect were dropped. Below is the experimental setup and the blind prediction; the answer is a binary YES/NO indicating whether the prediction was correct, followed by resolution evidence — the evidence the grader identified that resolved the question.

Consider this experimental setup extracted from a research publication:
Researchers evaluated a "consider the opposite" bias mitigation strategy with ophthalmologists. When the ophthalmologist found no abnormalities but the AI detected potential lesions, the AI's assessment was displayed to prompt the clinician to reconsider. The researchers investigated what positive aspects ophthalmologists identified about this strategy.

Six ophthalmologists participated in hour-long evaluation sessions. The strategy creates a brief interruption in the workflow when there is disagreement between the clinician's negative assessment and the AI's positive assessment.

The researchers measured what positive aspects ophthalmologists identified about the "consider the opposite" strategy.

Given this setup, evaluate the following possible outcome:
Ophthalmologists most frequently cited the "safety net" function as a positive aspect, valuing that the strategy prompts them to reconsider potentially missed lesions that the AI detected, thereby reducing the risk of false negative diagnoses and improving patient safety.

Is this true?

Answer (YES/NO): YES